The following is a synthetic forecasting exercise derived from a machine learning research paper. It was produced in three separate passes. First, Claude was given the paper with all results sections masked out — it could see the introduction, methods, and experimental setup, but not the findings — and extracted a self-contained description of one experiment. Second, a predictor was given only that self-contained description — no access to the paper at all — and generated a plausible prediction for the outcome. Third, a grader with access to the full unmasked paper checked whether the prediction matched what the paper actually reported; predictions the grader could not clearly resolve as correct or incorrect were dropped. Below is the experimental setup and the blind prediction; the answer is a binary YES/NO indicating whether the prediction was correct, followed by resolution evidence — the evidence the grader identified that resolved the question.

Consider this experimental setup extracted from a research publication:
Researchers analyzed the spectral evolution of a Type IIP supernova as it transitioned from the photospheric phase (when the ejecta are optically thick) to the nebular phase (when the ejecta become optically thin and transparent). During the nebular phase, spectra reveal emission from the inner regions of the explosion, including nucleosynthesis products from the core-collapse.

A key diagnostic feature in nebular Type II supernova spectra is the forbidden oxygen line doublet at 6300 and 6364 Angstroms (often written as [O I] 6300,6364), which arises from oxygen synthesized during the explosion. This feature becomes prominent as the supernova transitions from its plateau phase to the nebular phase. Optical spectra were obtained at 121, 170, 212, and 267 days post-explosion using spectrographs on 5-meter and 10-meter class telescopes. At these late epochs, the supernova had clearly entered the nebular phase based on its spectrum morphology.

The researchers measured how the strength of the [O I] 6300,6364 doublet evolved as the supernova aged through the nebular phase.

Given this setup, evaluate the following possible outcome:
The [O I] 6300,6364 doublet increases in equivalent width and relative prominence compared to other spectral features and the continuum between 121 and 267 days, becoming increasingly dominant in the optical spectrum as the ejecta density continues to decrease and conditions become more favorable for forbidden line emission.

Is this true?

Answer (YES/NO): YES